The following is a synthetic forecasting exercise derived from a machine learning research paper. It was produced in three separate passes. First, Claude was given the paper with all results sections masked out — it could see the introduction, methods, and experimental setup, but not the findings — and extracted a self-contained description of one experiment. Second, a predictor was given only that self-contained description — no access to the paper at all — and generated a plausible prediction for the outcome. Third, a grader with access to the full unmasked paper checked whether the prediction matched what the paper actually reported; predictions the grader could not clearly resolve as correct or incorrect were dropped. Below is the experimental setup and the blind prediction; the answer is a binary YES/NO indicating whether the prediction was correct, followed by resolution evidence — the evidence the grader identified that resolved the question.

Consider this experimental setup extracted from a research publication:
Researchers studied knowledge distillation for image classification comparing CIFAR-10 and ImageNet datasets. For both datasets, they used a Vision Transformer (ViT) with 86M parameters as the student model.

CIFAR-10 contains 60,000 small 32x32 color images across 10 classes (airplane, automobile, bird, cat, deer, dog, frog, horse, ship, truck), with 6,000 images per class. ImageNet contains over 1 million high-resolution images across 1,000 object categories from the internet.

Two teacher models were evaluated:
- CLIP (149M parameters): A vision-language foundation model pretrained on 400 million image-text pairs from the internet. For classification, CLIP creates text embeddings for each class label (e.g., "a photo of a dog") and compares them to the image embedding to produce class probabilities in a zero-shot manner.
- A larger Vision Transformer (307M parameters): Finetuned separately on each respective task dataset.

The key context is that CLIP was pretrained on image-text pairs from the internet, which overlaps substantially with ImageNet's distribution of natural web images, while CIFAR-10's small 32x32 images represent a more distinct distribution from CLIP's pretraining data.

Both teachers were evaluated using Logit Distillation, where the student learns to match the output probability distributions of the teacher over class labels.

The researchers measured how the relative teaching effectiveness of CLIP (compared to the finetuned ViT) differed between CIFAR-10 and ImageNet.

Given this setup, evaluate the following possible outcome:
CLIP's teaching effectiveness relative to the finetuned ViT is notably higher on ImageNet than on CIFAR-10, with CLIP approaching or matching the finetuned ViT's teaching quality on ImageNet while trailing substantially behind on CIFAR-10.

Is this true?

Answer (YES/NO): YES